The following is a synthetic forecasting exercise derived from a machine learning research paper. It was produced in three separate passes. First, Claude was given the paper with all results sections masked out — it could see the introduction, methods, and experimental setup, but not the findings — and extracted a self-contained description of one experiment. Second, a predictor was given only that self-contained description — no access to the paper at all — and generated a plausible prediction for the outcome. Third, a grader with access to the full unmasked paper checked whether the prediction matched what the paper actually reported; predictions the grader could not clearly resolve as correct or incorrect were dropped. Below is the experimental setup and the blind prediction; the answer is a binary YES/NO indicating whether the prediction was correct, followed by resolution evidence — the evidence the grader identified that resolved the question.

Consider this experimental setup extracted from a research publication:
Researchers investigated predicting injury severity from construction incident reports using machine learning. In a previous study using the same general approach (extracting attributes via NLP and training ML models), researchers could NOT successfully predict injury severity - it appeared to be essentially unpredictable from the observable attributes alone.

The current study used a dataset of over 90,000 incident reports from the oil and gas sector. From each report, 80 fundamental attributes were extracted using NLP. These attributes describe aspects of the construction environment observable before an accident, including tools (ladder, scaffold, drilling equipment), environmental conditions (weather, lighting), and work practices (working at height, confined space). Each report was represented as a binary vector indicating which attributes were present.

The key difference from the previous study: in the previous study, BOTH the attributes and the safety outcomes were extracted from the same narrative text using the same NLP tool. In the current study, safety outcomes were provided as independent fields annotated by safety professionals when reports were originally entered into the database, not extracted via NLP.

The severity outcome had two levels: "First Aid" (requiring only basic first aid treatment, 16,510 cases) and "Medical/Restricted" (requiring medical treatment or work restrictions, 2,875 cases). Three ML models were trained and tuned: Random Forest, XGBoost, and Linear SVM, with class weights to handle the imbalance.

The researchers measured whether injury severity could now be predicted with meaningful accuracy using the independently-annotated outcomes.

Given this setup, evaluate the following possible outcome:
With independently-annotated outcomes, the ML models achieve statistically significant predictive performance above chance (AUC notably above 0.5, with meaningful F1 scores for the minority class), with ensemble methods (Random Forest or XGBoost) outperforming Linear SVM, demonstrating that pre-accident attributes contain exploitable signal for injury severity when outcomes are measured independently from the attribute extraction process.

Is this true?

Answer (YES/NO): NO